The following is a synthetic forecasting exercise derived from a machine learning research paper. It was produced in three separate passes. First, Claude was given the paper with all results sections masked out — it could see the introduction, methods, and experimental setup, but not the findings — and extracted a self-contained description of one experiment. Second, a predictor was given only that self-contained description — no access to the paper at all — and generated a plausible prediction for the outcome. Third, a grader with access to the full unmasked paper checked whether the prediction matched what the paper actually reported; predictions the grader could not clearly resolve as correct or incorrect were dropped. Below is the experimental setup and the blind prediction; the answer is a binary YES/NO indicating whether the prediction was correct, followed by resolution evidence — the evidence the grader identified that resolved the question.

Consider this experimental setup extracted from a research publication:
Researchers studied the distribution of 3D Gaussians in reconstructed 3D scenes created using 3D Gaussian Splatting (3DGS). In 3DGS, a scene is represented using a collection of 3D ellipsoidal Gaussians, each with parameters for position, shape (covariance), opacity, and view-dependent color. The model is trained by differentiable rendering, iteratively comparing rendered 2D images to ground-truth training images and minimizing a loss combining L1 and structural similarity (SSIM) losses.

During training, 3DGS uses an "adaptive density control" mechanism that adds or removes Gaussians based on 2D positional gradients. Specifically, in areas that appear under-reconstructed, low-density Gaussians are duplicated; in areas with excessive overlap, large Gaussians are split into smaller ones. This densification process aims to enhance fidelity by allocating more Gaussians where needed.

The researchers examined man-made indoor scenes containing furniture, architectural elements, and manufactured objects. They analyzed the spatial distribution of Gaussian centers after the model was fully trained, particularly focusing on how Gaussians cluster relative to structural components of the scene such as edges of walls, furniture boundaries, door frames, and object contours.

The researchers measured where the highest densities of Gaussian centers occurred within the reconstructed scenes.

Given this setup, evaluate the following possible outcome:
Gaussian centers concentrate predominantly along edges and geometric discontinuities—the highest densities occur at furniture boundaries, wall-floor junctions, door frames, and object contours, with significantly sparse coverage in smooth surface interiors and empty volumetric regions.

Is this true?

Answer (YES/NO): YES